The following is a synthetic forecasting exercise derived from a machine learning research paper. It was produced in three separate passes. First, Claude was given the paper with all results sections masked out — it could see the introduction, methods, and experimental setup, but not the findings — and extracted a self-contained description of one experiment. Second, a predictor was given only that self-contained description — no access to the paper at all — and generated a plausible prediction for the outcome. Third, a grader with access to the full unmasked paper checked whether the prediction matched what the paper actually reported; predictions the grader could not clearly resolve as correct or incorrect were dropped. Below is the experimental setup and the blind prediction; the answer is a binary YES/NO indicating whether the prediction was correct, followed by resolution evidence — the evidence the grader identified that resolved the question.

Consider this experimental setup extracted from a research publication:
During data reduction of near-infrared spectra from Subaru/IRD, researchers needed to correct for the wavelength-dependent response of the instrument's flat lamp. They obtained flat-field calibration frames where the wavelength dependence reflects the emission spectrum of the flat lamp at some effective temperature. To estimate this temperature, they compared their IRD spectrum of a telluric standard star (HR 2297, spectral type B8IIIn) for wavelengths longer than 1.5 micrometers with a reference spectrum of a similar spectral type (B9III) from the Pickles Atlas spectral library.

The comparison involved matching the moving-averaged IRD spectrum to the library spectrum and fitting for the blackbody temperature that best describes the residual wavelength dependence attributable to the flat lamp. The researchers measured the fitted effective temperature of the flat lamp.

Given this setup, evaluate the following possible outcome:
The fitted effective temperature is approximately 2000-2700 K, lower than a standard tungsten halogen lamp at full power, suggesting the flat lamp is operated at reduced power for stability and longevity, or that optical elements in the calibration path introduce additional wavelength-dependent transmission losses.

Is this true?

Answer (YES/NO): NO